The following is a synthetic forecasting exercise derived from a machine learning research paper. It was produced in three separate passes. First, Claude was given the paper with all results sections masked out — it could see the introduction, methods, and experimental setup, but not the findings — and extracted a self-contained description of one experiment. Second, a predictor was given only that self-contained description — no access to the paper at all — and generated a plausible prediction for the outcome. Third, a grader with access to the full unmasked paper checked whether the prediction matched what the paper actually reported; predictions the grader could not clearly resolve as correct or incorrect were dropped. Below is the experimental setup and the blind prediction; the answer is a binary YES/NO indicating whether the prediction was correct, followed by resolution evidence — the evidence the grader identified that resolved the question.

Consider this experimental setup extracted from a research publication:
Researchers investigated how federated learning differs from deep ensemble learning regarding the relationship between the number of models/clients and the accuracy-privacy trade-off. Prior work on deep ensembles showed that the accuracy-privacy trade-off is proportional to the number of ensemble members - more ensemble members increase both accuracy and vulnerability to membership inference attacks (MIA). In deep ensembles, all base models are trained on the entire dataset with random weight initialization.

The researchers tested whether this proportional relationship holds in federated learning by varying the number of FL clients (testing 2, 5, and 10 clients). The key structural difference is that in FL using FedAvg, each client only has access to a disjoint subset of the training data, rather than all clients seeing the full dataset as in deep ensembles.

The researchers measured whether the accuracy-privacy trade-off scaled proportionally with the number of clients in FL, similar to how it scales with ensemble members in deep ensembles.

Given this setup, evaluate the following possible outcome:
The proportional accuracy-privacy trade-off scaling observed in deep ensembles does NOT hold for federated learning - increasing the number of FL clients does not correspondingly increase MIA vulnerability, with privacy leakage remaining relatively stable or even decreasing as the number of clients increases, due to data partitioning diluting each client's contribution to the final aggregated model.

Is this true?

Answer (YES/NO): YES